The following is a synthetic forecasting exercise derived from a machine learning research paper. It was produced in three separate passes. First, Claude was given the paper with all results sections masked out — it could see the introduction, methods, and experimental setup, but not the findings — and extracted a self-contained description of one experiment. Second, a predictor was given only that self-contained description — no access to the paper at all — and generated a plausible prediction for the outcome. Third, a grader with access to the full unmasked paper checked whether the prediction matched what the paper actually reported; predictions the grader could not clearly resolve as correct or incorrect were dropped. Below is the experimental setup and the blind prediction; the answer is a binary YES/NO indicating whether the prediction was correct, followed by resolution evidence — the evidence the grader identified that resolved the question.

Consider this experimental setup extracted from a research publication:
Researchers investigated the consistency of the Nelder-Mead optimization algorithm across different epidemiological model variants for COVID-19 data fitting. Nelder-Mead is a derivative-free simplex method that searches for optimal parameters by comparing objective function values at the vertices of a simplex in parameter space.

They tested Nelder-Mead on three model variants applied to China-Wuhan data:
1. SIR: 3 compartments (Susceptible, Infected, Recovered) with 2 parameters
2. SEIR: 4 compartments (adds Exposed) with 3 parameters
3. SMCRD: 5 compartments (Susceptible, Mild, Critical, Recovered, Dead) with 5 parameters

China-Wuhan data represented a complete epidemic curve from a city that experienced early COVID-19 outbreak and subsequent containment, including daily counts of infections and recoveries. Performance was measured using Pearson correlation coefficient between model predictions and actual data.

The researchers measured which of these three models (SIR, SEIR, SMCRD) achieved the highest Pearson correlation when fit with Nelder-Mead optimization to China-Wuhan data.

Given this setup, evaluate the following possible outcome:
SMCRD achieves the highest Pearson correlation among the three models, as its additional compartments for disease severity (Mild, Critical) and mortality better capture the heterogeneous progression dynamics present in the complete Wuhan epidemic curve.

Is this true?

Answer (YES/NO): NO